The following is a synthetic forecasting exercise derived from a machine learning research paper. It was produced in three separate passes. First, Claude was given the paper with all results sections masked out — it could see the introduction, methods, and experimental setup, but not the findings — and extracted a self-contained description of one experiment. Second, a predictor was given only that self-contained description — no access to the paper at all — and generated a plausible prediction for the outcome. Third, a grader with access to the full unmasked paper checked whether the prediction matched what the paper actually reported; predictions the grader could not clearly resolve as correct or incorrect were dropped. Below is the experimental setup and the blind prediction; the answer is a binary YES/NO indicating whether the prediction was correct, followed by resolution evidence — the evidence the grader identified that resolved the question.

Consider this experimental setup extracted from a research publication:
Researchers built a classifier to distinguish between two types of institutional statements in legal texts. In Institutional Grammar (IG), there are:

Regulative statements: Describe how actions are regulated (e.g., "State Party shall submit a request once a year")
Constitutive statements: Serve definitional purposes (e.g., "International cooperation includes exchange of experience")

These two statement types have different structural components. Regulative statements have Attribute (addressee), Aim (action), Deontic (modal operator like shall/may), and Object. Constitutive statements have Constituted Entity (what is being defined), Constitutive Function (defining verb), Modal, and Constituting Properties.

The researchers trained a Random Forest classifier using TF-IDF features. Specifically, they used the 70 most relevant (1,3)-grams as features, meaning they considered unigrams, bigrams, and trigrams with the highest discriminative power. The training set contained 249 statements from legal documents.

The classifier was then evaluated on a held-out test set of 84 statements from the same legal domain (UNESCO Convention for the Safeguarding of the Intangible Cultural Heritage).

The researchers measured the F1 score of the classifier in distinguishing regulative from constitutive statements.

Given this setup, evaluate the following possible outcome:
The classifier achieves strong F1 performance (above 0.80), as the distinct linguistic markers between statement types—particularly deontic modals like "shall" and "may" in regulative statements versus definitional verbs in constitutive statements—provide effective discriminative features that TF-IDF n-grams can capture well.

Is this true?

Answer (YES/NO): YES